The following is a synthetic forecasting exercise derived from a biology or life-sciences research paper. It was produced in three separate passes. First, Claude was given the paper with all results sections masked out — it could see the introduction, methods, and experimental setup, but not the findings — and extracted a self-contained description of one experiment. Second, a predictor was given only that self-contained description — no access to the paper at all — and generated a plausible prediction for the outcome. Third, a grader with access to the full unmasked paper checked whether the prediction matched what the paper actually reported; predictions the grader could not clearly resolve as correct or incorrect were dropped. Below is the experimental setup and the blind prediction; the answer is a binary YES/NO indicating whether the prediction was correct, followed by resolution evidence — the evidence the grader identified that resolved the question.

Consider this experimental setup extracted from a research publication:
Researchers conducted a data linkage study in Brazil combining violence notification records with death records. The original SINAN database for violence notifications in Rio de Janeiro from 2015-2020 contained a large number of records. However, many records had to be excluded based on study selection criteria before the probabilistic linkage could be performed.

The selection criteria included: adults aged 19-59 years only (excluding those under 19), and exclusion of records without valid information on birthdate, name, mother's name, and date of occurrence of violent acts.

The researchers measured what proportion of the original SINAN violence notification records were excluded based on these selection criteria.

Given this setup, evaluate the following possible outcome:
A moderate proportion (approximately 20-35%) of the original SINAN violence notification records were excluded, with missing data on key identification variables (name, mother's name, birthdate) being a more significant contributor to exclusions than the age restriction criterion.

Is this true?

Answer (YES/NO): NO